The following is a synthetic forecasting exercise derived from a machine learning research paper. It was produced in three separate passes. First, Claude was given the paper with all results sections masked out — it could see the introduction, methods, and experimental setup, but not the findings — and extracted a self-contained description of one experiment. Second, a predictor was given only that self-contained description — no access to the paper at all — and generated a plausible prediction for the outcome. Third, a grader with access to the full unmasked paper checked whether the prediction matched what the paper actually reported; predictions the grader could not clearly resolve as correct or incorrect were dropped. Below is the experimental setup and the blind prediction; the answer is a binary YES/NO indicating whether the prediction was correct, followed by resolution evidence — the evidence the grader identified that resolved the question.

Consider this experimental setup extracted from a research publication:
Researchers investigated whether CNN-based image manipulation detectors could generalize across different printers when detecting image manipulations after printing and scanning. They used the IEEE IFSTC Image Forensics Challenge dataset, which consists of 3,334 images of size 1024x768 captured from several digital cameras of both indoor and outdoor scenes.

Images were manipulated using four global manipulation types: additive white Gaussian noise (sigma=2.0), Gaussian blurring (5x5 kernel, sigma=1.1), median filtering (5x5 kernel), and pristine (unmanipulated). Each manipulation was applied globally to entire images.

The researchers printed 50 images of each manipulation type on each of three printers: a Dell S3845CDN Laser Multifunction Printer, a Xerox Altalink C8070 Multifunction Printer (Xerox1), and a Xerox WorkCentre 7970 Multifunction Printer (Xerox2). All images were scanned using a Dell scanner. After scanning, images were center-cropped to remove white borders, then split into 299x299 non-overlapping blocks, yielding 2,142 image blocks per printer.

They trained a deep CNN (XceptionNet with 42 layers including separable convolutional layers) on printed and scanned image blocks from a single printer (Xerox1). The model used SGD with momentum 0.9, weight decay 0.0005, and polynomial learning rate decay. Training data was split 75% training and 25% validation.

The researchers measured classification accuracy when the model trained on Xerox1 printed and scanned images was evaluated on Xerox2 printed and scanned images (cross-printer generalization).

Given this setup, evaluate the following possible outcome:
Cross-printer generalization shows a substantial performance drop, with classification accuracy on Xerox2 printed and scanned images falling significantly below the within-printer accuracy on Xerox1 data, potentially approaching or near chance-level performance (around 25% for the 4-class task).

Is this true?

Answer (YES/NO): NO